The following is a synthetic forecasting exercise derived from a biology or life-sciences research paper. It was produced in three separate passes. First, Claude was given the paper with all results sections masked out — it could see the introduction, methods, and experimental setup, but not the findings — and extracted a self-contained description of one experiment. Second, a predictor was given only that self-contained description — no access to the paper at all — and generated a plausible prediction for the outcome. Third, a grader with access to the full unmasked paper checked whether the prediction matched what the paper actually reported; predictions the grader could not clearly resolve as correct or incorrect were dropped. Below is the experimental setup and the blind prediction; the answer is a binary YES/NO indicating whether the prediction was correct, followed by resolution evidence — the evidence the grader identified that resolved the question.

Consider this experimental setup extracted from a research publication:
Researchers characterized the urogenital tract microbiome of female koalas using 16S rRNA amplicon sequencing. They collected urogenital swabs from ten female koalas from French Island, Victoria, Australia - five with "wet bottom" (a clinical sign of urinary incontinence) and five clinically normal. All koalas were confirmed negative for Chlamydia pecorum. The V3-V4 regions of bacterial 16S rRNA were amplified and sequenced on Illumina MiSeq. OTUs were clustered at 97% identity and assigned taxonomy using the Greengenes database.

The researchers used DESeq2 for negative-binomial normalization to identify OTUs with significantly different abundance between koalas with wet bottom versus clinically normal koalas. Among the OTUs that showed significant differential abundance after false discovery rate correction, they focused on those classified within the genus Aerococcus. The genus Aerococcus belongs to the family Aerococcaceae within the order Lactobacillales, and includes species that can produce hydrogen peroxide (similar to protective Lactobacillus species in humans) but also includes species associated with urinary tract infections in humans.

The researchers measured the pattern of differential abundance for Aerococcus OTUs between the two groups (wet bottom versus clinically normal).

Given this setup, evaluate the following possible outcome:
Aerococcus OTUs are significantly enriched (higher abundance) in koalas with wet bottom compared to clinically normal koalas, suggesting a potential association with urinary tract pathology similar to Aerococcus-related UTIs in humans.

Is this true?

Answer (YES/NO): NO